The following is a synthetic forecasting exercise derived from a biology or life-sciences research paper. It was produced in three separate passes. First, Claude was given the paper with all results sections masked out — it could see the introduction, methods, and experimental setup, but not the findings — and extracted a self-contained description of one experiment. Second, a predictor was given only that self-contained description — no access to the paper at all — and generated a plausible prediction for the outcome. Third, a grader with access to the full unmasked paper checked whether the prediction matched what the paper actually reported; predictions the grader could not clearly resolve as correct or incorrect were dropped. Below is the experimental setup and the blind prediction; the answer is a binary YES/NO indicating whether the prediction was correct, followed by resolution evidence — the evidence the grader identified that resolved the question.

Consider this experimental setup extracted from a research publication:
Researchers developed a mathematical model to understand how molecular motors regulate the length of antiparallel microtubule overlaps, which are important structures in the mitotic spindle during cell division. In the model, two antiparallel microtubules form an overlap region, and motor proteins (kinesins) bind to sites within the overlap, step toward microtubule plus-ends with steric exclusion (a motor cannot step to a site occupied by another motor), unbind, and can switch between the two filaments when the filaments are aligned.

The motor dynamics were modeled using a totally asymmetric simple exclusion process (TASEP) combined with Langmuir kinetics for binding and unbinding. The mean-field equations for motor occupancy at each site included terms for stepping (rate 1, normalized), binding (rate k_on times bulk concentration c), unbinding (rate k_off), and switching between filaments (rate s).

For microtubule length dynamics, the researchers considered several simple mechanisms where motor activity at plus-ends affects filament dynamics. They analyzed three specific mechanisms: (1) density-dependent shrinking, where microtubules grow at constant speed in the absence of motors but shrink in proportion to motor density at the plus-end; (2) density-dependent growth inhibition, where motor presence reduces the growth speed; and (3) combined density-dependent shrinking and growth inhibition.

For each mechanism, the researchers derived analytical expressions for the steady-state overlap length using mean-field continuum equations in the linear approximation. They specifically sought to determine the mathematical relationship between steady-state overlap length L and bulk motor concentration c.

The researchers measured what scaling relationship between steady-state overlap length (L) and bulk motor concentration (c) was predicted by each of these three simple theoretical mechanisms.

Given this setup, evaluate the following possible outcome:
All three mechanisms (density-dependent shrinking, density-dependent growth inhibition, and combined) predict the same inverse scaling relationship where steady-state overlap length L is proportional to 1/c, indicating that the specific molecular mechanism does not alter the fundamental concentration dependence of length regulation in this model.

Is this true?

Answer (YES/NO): YES